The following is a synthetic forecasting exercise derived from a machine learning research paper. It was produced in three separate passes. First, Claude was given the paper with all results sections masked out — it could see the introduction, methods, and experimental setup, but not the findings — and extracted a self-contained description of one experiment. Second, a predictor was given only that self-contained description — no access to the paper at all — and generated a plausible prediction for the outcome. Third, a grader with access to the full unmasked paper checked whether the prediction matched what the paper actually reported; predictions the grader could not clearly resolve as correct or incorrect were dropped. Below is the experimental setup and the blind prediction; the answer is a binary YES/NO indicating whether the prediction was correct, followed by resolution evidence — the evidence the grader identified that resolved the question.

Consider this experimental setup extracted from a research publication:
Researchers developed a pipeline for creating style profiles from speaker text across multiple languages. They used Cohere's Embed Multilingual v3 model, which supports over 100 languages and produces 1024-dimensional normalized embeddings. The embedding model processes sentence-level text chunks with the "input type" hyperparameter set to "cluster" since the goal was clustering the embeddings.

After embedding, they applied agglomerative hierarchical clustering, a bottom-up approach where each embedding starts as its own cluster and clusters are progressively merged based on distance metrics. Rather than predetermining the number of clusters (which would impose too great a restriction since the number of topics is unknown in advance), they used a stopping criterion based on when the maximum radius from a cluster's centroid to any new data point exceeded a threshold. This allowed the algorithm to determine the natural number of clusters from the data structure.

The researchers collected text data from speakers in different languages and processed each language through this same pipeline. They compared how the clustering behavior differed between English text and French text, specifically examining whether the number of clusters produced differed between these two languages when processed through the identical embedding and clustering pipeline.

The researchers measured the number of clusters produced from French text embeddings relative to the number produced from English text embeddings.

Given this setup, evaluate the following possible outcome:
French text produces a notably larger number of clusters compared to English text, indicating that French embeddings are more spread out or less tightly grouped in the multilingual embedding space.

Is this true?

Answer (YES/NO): NO